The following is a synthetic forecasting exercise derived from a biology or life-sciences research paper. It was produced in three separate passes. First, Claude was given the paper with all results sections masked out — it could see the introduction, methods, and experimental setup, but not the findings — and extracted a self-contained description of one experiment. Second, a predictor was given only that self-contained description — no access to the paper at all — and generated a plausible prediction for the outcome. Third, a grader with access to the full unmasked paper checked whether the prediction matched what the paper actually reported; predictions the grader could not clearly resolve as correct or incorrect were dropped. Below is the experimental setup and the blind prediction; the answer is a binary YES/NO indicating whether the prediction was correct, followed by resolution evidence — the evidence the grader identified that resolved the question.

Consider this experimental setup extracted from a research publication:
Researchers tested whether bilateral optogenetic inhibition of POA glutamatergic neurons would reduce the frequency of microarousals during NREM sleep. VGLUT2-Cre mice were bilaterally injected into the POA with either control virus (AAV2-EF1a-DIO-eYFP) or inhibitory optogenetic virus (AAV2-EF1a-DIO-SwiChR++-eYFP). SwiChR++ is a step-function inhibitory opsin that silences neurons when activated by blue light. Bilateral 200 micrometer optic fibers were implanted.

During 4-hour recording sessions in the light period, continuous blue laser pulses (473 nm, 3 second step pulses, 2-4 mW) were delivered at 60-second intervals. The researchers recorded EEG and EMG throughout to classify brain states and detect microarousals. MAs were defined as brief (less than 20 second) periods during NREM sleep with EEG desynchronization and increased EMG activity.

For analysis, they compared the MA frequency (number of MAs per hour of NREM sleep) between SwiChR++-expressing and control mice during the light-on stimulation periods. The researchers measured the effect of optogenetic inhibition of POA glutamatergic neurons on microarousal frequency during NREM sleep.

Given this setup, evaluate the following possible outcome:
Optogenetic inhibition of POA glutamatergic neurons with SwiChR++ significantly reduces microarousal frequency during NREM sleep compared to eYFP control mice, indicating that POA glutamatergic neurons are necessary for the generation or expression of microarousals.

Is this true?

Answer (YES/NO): YES